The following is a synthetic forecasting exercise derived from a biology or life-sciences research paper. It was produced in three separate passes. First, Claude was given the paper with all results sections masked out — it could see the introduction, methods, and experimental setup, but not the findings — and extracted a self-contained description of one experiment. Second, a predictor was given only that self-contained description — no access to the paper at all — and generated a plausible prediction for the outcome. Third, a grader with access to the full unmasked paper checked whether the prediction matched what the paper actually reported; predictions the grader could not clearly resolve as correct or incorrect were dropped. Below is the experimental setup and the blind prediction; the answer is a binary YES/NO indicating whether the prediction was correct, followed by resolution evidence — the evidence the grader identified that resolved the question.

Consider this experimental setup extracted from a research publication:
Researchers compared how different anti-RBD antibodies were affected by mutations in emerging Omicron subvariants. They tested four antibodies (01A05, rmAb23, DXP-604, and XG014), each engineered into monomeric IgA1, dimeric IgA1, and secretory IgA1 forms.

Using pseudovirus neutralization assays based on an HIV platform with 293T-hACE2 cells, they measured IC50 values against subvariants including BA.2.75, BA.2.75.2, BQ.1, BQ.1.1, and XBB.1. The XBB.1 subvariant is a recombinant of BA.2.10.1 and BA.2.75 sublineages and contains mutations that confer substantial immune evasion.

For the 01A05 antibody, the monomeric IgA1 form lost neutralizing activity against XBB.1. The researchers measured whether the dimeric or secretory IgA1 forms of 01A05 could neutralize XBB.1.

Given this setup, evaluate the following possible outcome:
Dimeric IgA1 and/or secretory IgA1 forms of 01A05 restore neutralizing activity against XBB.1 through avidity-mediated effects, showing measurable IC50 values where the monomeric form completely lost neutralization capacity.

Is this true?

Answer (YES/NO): YES